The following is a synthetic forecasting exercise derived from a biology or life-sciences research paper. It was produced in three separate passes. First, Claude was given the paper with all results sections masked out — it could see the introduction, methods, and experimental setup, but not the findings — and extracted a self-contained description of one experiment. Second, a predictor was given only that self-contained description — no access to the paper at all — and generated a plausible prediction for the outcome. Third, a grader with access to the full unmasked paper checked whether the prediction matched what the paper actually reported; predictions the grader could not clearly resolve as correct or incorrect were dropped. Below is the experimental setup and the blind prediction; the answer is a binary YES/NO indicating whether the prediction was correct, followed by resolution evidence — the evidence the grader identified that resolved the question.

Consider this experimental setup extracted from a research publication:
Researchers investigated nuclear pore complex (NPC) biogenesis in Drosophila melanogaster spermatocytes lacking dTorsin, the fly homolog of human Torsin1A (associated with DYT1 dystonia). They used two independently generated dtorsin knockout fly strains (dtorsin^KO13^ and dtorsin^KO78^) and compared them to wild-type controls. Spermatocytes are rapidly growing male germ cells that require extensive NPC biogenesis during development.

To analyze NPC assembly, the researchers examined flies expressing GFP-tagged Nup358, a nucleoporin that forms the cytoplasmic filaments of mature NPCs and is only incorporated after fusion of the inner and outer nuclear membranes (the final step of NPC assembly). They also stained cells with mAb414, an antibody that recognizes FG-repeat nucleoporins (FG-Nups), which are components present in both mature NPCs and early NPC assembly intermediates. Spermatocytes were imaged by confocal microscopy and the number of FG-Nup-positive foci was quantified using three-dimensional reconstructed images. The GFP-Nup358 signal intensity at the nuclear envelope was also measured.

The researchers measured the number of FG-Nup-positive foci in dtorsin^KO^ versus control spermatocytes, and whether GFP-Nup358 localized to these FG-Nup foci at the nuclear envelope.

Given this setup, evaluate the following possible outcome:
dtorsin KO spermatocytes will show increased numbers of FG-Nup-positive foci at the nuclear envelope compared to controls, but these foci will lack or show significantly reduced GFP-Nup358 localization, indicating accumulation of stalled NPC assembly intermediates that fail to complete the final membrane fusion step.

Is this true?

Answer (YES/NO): NO